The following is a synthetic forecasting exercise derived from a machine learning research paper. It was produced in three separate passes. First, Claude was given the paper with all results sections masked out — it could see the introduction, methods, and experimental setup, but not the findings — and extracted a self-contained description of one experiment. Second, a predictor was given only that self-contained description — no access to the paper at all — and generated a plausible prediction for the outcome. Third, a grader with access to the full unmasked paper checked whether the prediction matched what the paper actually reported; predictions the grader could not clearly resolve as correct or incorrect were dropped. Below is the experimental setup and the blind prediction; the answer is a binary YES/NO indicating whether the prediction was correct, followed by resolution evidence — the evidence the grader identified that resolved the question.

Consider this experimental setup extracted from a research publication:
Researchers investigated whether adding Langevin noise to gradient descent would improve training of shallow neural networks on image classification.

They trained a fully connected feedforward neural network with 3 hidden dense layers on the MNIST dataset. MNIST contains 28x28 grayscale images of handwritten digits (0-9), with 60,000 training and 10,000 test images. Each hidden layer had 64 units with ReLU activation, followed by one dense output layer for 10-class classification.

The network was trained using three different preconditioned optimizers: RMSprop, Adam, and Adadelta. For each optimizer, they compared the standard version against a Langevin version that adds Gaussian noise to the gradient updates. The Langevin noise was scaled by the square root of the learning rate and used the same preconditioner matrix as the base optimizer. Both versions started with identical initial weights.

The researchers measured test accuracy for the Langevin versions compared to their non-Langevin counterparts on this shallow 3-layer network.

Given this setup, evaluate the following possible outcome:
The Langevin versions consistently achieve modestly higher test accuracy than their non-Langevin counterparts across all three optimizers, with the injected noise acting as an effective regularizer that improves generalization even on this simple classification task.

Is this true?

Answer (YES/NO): NO